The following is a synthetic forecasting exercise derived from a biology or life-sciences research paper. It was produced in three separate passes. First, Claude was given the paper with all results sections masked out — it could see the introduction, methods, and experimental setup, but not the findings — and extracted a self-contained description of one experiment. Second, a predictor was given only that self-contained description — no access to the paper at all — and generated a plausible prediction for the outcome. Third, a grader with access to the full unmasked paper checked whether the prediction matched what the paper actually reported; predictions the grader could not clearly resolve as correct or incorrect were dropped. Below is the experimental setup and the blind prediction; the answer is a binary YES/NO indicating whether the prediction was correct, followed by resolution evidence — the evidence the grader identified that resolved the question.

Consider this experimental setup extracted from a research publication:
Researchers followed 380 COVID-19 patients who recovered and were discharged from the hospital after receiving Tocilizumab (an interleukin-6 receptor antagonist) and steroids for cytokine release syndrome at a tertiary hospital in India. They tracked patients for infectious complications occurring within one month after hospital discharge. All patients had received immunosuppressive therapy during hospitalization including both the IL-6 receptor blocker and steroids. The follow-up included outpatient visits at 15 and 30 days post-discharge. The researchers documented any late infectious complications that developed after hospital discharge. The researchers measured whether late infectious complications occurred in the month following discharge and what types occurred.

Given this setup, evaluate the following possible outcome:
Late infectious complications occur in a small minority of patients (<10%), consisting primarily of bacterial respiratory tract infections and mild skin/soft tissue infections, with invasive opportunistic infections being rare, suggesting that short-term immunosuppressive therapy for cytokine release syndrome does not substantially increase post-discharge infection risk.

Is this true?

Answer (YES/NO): NO